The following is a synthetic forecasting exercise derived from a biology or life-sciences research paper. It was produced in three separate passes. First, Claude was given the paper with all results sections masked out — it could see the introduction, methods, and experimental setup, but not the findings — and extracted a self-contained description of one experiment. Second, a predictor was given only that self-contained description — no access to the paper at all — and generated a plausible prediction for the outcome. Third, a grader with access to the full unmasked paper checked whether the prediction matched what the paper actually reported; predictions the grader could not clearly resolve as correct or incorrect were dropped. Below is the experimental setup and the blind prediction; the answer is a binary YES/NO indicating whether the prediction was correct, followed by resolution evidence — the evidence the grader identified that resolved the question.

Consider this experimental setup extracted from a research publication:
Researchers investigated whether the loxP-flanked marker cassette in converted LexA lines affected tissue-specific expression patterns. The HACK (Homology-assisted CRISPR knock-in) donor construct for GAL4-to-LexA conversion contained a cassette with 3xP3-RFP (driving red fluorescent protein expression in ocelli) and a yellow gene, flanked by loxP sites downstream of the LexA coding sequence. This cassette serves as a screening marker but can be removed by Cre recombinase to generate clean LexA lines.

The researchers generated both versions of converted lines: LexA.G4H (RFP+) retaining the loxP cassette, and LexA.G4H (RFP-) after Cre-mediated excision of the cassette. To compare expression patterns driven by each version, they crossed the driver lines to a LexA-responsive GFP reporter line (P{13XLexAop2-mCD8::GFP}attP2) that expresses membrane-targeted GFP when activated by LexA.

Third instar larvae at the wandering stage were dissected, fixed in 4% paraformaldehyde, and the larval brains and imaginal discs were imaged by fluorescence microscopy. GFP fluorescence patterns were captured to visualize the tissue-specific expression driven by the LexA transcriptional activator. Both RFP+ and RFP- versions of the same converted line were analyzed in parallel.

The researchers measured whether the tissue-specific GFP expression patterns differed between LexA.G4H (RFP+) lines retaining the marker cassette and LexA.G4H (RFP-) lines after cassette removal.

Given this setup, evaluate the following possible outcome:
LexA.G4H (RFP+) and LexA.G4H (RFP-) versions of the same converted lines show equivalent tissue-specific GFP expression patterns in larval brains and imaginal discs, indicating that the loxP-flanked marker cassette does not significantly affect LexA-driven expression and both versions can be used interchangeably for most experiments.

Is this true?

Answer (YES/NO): YES